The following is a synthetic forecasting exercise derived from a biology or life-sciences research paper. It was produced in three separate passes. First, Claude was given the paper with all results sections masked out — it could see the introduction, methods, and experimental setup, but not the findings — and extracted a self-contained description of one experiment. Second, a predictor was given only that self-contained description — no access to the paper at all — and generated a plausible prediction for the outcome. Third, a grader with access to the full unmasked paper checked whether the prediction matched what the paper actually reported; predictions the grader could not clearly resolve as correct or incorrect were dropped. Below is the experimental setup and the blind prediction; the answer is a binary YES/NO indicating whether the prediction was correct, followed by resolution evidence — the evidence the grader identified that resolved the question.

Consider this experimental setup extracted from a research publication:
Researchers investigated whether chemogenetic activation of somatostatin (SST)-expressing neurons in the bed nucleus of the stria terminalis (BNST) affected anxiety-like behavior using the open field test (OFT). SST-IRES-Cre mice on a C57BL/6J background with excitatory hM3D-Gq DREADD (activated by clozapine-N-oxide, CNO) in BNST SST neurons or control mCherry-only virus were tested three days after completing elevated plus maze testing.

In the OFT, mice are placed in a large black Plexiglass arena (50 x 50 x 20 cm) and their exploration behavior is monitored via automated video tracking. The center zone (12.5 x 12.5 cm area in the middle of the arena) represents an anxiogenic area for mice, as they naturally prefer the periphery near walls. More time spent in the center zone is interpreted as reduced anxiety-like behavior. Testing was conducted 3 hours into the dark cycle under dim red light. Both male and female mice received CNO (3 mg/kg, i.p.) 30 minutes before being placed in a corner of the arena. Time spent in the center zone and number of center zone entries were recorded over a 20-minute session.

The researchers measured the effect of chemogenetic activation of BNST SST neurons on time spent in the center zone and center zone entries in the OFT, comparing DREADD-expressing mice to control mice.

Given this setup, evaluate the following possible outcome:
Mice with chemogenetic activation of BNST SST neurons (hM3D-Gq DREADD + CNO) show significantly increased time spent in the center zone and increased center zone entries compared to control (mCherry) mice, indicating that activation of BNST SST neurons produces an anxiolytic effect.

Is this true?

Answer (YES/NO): NO